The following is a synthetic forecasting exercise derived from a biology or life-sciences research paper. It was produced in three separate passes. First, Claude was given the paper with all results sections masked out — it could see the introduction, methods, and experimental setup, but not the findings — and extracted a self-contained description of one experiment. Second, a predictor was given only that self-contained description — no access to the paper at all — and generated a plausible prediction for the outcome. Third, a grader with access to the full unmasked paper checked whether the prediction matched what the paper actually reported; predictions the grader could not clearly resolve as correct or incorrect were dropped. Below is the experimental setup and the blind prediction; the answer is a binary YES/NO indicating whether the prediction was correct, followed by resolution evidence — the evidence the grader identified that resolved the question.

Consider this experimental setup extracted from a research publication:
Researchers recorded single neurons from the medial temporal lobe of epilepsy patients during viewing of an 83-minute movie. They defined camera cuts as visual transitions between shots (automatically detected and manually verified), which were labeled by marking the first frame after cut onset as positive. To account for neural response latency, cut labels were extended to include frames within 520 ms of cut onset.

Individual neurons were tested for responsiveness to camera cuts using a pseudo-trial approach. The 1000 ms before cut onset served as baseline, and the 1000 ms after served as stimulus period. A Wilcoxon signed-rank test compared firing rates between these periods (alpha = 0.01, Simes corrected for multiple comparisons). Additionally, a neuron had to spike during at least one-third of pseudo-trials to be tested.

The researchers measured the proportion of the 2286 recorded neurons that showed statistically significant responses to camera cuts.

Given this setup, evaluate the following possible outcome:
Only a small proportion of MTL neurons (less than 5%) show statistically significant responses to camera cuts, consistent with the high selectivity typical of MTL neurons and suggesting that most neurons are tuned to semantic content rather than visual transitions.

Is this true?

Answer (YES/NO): NO